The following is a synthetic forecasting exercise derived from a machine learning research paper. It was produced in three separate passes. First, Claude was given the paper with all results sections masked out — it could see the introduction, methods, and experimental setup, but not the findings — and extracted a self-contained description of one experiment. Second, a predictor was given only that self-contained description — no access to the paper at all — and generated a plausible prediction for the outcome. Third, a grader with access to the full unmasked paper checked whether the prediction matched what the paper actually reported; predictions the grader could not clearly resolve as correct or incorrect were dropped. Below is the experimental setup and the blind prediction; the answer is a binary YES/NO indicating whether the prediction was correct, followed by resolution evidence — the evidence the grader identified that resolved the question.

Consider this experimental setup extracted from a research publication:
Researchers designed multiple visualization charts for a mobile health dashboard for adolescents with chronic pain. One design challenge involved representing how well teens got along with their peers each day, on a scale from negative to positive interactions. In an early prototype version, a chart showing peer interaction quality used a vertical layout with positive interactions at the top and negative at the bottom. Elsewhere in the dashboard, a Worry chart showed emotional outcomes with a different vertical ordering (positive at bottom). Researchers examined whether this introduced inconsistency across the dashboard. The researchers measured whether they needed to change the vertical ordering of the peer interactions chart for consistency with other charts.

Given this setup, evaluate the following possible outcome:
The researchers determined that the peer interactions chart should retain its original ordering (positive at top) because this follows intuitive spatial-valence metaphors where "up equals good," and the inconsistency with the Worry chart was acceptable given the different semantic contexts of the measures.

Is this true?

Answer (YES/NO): NO